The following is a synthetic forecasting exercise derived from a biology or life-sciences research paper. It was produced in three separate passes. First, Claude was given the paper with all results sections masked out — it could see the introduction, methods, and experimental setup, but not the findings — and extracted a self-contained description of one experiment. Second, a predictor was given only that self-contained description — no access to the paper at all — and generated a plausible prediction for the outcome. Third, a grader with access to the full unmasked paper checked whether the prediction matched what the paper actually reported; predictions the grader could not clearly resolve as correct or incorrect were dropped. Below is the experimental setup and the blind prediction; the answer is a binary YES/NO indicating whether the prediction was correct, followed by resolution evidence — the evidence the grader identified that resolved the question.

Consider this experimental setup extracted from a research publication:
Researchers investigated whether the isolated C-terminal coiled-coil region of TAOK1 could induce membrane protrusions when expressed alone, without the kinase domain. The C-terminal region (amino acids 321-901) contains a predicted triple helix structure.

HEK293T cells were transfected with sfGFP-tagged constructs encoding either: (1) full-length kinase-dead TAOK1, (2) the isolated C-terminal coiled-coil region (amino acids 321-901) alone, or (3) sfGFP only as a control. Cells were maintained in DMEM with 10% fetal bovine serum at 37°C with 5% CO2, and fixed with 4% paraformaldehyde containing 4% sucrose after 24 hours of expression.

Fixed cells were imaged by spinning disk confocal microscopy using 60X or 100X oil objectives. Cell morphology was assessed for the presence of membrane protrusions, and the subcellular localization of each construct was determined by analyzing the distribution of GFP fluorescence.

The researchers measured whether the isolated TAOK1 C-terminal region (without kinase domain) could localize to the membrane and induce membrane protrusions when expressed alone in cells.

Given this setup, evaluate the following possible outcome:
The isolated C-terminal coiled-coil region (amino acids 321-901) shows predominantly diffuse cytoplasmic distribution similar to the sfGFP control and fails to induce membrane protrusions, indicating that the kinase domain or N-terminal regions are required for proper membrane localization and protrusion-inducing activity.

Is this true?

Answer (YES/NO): NO